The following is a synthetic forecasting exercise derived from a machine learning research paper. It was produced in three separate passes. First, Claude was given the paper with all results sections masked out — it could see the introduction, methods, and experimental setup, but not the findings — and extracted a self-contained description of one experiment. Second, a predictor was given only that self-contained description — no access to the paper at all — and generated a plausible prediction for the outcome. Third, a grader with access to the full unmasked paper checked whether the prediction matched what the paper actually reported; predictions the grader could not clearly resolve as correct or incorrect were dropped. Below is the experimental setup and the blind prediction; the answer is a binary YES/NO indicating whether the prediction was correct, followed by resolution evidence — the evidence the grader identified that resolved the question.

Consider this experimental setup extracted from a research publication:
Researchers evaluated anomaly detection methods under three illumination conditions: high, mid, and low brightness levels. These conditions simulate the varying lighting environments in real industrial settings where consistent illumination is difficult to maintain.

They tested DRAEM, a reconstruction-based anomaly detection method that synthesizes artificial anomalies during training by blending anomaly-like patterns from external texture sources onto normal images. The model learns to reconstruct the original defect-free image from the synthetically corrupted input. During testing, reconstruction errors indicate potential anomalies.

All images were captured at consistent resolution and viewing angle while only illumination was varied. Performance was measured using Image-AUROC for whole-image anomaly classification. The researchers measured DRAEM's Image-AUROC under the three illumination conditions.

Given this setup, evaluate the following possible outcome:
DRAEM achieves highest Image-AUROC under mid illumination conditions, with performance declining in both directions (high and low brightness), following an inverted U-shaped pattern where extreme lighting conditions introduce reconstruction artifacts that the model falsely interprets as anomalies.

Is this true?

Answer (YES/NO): YES